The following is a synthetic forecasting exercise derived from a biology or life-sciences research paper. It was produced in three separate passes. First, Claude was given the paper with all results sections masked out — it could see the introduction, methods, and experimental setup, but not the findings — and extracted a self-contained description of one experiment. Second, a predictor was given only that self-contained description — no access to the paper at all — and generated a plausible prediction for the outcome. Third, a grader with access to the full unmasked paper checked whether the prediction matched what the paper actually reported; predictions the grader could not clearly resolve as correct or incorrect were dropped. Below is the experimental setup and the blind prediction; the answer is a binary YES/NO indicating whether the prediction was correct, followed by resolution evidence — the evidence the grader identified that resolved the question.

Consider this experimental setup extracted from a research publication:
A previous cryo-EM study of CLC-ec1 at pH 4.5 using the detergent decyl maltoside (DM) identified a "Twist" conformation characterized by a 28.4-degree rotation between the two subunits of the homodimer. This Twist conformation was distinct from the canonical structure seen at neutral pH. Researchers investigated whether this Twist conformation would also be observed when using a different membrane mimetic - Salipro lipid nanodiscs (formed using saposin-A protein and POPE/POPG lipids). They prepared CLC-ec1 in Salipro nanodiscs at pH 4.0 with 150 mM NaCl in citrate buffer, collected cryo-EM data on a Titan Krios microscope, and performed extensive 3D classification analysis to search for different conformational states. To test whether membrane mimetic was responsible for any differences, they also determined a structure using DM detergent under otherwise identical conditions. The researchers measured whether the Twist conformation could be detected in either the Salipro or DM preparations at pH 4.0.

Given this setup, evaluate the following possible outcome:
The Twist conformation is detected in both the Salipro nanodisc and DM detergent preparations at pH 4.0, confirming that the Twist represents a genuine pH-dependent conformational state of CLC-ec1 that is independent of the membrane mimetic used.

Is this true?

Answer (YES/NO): NO